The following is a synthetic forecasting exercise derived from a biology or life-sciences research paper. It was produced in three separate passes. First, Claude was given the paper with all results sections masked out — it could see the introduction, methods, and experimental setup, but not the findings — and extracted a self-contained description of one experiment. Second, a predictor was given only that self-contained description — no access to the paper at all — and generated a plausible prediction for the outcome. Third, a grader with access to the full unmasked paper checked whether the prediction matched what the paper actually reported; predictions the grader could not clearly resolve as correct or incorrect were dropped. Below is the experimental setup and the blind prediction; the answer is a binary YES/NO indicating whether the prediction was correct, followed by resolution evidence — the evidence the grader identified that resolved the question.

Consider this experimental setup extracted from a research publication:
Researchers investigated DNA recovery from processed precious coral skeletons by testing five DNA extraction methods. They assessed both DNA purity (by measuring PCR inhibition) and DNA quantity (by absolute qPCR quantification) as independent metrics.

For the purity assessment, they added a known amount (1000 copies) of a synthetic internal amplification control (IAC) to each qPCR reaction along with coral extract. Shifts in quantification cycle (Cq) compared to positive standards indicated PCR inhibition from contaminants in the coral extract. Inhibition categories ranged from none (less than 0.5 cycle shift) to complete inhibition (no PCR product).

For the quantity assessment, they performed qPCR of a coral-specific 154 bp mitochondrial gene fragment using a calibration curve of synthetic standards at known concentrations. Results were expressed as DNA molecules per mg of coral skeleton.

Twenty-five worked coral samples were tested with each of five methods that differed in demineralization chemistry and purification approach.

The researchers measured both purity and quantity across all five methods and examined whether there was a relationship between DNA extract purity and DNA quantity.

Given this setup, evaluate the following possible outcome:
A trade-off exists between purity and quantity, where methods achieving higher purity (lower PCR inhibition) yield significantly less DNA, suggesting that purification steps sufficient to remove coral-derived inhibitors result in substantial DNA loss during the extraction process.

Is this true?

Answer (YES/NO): NO